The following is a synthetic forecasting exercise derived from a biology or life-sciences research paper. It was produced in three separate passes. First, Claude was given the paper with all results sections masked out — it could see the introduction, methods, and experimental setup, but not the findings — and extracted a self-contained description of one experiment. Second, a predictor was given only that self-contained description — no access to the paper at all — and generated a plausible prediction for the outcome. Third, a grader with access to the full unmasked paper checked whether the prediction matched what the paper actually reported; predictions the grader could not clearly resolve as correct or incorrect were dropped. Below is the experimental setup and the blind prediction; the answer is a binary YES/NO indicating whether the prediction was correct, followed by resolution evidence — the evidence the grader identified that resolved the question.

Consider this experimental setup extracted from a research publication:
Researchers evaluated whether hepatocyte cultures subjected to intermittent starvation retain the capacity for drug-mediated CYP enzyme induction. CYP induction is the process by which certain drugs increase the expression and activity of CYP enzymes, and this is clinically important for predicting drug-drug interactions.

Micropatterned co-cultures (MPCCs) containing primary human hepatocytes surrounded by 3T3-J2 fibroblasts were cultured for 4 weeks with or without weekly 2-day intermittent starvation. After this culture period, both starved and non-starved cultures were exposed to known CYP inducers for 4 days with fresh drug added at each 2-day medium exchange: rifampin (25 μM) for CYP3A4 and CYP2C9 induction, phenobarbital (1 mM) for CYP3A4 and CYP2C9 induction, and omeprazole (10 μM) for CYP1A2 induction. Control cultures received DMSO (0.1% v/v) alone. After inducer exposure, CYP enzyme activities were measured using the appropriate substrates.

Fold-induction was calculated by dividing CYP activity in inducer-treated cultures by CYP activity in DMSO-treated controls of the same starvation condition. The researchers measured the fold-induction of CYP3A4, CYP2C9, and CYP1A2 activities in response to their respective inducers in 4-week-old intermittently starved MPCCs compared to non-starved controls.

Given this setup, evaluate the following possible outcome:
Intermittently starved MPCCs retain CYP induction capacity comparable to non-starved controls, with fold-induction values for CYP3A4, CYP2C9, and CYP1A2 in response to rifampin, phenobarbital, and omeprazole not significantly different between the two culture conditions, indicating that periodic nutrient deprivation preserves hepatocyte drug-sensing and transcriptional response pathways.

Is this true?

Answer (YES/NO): NO